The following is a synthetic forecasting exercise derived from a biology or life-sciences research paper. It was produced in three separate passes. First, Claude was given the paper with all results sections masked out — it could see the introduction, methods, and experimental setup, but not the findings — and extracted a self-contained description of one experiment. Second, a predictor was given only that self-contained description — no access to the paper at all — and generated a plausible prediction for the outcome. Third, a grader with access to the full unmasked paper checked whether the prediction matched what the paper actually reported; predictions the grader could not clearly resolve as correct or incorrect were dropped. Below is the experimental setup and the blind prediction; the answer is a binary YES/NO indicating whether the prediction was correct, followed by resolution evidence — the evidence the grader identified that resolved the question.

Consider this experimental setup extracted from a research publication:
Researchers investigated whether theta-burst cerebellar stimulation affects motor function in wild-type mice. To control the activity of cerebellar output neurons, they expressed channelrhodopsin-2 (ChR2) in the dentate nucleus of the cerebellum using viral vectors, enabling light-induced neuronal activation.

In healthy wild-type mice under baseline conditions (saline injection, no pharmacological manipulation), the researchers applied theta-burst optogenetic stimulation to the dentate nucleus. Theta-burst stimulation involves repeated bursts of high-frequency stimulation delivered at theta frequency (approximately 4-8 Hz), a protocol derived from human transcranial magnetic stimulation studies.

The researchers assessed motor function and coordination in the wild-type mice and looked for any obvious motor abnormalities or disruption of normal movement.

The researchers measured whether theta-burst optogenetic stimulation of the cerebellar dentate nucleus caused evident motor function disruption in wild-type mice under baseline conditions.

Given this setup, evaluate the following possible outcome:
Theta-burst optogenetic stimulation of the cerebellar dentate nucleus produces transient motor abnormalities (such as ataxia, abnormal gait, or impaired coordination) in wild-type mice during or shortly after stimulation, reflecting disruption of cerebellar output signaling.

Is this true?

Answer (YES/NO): NO